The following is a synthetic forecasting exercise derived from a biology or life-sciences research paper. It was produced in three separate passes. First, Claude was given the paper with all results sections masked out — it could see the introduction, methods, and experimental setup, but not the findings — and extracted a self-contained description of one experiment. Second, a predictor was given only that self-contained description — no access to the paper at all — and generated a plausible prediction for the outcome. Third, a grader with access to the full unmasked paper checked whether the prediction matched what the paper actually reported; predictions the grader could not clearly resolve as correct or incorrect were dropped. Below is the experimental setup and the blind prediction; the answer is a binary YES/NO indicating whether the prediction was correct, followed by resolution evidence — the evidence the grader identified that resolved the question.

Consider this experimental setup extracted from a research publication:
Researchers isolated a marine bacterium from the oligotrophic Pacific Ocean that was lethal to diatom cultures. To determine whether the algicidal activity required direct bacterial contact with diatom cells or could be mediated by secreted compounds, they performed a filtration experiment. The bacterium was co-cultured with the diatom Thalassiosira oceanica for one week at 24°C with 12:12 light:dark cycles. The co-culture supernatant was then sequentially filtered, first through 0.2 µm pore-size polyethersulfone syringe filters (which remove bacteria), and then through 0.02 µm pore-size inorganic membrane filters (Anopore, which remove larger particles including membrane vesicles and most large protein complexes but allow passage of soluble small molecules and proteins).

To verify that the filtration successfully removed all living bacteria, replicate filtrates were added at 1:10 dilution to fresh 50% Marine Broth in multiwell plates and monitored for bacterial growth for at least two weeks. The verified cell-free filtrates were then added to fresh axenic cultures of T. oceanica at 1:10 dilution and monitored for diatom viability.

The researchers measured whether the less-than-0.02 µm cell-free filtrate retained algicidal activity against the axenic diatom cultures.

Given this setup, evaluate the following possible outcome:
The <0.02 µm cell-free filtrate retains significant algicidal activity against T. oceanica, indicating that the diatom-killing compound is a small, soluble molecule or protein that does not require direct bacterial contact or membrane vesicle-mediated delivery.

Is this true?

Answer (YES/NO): YES